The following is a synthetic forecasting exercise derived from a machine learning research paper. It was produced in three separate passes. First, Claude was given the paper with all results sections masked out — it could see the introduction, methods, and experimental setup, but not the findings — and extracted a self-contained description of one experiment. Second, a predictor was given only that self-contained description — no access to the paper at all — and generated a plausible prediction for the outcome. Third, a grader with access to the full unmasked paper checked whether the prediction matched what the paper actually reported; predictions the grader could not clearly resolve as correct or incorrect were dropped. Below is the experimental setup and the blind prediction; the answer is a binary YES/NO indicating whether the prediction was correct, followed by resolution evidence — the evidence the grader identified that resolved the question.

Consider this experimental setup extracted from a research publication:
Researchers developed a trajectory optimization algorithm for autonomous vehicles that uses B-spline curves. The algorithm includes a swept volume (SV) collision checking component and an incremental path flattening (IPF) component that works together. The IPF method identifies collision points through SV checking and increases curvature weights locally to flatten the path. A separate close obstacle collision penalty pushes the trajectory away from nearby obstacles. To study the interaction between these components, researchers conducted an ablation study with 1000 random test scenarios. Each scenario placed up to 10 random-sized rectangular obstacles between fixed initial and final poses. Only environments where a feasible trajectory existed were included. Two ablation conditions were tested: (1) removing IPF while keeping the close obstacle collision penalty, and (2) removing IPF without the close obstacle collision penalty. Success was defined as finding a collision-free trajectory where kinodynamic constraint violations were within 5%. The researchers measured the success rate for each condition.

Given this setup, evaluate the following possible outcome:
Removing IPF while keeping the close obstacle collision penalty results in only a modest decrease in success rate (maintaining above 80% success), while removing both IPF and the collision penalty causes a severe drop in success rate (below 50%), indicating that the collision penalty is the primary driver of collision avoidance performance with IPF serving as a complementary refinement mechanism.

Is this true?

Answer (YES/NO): YES